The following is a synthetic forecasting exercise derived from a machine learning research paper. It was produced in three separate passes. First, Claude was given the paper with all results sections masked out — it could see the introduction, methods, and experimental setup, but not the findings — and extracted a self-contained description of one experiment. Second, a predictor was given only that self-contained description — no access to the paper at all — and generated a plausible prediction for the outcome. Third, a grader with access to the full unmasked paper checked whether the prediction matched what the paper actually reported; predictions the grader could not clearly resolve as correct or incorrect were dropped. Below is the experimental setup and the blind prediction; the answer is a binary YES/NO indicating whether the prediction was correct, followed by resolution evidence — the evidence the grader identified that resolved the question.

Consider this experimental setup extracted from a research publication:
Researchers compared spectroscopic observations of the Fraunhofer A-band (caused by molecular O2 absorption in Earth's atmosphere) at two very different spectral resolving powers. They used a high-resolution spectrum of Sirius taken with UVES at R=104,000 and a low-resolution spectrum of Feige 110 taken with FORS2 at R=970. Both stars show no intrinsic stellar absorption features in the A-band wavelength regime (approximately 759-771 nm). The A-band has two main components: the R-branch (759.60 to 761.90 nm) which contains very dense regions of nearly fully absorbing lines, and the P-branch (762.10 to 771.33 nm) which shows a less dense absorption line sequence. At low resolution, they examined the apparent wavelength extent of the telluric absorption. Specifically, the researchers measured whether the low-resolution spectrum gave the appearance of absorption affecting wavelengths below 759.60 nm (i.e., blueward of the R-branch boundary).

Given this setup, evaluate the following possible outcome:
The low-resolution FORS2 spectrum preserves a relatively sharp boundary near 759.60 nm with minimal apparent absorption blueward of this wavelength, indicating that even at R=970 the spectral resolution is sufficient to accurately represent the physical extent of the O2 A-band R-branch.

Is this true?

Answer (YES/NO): NO